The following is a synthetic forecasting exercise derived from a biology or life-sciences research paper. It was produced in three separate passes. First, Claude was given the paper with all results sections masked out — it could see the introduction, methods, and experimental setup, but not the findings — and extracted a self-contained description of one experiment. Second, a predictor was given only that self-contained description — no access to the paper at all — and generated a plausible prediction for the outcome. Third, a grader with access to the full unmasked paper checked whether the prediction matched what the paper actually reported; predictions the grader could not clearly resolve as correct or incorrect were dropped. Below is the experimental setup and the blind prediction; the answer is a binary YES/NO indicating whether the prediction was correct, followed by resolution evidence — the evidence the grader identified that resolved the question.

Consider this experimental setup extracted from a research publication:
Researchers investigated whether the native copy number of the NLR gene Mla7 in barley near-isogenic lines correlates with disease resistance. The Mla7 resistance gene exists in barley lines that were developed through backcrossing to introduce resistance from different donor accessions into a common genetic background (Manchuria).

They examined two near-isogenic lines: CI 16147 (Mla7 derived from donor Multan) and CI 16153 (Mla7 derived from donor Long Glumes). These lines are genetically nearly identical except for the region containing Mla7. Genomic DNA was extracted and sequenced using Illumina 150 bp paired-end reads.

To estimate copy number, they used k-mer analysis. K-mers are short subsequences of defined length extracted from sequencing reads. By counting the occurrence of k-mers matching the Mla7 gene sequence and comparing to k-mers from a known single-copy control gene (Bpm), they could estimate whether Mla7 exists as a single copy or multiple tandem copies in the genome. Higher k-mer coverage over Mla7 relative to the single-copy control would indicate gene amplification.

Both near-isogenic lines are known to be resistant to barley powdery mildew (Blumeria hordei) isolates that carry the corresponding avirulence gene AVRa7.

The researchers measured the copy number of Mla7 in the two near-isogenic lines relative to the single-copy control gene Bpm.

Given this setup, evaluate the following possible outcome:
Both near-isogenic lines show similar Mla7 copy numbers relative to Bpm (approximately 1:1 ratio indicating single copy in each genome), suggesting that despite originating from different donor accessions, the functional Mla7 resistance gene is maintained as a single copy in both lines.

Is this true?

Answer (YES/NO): NO